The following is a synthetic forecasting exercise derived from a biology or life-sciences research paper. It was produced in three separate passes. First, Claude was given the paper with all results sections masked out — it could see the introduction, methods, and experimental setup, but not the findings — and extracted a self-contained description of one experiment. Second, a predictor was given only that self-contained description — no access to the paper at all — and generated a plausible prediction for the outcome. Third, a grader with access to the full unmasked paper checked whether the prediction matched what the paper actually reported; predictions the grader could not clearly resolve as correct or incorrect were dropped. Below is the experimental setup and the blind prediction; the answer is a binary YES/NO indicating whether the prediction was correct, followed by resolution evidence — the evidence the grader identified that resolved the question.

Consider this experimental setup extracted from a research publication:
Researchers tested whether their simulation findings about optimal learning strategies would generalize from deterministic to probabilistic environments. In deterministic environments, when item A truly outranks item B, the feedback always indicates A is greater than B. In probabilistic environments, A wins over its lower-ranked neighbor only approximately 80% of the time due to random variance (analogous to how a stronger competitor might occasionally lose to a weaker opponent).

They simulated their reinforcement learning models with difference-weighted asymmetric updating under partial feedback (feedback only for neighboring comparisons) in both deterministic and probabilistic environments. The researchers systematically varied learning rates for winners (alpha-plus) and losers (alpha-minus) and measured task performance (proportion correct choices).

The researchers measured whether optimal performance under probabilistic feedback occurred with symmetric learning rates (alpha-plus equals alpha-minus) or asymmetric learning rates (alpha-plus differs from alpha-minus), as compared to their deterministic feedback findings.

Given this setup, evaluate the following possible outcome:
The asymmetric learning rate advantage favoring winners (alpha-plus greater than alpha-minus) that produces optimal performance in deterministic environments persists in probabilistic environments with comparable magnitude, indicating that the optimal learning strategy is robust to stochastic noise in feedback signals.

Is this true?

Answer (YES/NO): YES